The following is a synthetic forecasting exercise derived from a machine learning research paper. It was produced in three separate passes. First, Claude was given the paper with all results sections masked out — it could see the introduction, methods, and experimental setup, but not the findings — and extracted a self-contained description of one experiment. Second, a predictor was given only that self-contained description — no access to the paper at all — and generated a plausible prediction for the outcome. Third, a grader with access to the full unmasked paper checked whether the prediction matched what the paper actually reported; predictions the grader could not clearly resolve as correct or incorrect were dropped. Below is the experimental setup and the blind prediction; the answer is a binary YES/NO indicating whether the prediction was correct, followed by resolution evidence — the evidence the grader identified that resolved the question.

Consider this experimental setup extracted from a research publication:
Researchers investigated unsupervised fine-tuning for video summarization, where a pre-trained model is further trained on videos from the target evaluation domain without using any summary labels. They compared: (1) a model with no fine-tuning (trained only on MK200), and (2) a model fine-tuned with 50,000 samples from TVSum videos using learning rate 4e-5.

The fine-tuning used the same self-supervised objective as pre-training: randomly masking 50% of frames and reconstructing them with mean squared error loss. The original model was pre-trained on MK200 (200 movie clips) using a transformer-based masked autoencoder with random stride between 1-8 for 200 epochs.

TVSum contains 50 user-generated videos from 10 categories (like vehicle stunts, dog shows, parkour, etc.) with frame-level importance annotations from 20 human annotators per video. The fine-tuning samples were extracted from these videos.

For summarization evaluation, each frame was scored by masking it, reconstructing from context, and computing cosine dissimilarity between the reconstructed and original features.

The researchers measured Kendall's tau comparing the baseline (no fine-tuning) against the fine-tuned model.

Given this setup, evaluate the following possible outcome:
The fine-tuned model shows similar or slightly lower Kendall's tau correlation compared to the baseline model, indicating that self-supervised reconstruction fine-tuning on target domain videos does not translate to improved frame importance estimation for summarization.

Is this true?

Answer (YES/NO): NO